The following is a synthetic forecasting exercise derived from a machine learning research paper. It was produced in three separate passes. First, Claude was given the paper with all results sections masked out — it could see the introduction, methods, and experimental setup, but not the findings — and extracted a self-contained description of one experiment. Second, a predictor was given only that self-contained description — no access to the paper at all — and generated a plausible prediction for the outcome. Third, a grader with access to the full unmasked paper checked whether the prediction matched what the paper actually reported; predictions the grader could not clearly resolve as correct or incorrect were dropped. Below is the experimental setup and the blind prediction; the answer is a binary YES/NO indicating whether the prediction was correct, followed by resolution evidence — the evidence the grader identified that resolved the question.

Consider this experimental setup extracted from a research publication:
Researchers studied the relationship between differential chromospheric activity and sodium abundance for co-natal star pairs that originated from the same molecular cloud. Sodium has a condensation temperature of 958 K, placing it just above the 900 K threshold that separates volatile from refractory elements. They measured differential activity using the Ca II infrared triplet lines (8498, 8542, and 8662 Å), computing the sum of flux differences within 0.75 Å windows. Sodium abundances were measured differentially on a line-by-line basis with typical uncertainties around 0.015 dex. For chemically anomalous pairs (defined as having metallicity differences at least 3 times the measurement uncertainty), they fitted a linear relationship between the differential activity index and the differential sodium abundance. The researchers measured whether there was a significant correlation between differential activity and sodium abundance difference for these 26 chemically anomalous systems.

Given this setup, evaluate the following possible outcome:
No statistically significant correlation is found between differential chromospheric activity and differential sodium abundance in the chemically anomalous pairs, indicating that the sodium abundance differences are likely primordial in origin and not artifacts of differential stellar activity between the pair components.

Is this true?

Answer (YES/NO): NO